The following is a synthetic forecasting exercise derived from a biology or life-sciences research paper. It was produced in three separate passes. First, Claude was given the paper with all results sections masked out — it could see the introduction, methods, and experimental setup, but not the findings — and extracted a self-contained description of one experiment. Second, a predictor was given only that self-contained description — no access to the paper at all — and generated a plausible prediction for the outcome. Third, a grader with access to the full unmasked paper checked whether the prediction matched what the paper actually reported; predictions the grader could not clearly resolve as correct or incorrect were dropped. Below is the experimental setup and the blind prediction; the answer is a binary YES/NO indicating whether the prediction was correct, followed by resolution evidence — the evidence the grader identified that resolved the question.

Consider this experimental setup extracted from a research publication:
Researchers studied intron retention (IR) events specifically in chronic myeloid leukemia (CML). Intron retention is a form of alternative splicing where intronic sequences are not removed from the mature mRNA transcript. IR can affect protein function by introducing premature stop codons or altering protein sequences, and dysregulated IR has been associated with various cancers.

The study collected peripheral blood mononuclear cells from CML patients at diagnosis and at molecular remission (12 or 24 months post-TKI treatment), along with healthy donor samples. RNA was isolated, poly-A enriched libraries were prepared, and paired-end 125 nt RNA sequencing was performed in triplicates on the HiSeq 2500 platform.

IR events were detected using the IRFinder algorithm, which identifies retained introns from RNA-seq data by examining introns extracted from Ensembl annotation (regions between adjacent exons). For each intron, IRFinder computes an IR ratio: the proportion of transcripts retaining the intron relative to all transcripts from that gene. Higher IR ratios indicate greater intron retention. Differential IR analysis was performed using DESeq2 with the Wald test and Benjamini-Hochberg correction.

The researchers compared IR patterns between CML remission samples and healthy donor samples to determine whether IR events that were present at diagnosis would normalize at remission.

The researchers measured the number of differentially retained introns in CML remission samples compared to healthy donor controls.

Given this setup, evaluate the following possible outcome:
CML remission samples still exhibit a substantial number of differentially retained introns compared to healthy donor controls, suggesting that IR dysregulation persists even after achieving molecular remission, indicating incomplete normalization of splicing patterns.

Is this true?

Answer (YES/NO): YES